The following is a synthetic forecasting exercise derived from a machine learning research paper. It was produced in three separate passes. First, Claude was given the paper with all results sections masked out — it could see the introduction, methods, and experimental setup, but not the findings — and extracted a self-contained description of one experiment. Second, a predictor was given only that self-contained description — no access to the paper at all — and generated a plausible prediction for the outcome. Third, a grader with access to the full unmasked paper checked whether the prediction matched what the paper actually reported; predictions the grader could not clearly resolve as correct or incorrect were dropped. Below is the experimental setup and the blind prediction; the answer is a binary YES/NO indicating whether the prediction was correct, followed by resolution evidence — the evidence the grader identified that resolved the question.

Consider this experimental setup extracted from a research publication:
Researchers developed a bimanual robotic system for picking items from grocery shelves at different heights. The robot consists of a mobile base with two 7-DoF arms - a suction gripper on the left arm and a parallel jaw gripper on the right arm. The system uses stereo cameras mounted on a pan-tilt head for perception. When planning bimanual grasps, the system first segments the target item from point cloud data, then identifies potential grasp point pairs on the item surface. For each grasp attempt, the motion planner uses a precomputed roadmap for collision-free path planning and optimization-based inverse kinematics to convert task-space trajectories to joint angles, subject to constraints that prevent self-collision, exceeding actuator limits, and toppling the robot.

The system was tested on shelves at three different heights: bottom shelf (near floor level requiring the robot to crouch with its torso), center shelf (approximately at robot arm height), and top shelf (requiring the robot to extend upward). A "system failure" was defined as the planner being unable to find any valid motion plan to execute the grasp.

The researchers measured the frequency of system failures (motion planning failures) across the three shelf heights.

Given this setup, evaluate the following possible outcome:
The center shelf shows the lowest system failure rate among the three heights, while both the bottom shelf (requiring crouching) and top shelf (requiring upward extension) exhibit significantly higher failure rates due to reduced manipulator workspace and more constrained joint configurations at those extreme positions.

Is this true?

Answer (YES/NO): YES